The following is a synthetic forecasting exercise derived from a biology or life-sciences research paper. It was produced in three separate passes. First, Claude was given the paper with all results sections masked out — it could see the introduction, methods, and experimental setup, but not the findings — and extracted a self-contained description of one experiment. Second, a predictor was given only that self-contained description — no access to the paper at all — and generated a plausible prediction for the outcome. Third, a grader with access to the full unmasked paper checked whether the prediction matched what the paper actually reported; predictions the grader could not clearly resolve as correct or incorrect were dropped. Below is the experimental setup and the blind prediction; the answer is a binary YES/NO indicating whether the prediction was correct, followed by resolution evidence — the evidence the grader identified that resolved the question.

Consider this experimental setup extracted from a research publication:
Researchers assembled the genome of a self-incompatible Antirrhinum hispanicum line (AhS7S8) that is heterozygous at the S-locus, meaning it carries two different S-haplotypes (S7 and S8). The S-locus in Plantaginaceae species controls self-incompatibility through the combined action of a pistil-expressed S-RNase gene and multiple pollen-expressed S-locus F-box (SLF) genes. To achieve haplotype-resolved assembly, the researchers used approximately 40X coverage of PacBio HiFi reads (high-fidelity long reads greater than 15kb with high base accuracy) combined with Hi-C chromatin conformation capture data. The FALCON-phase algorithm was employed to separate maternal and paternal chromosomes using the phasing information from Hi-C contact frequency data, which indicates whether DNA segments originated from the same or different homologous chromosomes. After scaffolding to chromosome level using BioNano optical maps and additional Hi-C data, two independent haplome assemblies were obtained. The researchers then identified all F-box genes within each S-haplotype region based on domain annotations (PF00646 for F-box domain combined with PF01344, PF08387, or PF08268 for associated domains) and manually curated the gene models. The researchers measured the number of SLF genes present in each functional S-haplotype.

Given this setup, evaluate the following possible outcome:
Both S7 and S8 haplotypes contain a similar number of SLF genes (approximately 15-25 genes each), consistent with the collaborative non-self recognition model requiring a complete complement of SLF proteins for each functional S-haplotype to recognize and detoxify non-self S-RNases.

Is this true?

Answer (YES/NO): NO